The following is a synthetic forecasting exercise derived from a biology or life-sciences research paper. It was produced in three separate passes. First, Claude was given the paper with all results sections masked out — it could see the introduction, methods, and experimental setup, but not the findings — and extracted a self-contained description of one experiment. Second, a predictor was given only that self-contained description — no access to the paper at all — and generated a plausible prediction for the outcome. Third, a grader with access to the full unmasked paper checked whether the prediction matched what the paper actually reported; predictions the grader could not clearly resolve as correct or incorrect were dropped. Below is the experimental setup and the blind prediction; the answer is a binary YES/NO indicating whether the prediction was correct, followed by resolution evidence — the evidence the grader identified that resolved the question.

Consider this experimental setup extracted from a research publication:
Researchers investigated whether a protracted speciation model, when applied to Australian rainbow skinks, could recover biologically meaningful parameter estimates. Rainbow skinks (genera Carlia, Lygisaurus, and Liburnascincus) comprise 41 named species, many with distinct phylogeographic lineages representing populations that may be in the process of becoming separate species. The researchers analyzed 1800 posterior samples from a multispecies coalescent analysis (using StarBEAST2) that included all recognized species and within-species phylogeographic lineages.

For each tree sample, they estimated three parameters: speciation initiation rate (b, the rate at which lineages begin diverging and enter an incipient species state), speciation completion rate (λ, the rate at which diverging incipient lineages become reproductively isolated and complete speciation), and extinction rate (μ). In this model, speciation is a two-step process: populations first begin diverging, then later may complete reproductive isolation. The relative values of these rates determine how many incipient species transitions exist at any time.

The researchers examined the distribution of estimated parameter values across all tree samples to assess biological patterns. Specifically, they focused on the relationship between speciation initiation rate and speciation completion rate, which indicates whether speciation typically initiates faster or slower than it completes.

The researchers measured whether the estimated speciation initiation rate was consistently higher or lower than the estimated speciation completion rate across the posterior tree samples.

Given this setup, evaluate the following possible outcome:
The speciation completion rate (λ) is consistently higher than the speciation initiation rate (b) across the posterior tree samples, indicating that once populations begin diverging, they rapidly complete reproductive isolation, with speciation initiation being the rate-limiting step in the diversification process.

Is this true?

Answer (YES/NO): YES